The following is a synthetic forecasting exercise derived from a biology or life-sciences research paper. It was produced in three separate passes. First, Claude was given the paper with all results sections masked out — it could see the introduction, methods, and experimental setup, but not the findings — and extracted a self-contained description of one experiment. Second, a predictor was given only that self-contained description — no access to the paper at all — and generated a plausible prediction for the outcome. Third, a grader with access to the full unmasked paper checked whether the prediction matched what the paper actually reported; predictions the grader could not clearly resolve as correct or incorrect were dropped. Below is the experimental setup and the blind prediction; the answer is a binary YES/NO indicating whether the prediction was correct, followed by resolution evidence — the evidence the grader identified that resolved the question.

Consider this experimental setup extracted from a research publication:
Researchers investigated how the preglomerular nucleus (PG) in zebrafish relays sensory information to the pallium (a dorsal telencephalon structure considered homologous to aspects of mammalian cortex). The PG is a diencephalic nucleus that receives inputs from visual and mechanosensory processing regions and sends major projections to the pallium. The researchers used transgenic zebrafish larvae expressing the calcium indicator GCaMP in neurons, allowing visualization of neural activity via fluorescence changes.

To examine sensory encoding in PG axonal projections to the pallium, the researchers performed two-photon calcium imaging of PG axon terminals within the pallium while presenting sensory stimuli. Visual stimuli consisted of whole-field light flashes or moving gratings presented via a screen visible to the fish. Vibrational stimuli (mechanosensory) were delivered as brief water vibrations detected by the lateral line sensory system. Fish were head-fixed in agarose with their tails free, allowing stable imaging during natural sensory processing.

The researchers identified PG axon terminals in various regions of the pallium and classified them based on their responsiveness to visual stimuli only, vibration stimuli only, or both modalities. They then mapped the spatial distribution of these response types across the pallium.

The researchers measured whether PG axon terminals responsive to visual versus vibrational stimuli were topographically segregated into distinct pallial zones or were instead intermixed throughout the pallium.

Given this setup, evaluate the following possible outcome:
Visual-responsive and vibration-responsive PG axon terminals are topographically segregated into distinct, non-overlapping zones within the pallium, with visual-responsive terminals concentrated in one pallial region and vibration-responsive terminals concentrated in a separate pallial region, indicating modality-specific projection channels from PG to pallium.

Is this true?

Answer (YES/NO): NO